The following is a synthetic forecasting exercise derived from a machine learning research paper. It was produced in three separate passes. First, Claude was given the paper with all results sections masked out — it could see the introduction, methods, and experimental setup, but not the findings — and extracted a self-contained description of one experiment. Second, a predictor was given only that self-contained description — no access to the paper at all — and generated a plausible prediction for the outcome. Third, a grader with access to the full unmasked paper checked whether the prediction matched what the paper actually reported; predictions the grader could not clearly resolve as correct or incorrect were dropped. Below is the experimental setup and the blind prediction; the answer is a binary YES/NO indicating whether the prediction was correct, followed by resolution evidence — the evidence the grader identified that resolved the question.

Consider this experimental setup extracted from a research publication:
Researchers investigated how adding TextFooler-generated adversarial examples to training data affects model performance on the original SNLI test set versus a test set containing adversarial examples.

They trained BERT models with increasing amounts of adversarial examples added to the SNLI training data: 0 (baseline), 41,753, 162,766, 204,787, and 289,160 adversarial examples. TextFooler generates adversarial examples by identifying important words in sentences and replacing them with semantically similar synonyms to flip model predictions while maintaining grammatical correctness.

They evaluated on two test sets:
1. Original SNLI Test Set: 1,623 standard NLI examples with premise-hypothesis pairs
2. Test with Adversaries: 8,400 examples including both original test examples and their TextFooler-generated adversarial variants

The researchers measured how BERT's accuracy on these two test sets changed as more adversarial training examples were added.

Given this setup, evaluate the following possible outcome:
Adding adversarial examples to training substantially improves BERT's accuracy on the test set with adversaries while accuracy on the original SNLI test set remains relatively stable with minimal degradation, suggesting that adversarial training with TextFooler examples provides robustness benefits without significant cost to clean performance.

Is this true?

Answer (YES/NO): YES